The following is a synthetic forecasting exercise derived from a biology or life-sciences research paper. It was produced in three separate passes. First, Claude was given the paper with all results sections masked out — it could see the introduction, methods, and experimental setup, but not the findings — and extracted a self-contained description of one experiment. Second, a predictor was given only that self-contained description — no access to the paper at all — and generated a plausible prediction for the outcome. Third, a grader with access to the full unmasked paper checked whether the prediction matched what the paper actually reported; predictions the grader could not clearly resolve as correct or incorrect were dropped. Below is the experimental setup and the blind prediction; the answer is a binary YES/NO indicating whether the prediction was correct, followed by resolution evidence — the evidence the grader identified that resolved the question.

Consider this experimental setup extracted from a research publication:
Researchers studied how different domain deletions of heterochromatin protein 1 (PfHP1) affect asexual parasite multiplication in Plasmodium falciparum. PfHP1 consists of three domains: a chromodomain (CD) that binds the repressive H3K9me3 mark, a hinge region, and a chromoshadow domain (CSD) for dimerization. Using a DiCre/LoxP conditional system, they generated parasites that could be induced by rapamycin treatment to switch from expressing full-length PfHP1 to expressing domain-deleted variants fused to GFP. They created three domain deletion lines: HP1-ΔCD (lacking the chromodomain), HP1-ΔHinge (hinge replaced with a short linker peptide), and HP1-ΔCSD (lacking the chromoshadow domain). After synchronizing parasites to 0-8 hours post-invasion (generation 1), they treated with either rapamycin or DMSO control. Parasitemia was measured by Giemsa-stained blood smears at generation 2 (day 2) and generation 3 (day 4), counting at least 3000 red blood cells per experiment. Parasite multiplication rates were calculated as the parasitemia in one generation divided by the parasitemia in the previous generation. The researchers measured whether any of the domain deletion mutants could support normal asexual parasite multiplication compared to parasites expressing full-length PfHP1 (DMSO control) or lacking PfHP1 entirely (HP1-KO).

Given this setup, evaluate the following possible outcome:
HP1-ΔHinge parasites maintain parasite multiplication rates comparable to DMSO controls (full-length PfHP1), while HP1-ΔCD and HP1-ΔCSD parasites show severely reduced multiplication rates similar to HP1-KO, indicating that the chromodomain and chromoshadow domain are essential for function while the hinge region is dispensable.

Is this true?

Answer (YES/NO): NO